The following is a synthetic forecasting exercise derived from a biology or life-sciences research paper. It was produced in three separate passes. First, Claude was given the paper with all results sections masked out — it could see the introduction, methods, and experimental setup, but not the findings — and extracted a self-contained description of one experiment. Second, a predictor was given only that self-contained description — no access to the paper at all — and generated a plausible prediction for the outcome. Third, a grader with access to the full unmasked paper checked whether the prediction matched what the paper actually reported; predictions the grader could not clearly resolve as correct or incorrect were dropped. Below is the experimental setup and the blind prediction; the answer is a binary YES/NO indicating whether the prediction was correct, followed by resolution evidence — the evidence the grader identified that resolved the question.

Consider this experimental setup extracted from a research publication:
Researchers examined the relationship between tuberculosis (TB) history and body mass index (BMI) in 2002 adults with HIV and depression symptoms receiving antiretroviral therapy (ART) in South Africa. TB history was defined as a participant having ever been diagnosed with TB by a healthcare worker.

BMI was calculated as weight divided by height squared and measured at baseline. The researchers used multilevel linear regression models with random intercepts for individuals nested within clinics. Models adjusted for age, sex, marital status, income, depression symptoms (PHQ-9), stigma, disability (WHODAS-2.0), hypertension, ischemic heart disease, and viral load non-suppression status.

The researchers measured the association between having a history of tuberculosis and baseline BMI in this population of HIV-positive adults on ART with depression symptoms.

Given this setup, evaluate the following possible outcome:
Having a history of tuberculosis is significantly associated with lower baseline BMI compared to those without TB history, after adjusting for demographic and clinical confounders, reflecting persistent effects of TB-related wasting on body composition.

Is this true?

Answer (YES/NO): YES